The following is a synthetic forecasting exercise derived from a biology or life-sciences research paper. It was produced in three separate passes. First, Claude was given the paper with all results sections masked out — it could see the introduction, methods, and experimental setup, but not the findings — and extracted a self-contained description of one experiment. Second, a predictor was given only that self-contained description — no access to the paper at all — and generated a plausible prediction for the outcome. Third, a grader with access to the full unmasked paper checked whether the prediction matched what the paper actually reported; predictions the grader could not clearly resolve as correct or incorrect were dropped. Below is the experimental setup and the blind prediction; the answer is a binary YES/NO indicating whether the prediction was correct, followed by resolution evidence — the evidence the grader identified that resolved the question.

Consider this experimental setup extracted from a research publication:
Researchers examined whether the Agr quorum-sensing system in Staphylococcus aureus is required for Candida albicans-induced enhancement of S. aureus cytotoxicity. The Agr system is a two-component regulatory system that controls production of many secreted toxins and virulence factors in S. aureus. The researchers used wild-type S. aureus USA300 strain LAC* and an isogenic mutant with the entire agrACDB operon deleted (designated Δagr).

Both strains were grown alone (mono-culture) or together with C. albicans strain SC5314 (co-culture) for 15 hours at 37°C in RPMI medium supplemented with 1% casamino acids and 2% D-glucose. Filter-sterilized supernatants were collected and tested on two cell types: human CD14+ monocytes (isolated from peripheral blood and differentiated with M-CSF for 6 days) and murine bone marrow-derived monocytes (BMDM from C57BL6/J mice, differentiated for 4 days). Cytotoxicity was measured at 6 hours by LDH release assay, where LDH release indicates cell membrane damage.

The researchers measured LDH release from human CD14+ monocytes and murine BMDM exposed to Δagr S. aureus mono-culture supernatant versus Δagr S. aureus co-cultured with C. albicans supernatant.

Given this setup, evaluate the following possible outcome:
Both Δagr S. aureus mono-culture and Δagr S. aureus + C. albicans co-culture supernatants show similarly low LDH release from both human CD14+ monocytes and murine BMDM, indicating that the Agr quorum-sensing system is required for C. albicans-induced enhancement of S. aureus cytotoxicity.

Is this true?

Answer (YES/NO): NO